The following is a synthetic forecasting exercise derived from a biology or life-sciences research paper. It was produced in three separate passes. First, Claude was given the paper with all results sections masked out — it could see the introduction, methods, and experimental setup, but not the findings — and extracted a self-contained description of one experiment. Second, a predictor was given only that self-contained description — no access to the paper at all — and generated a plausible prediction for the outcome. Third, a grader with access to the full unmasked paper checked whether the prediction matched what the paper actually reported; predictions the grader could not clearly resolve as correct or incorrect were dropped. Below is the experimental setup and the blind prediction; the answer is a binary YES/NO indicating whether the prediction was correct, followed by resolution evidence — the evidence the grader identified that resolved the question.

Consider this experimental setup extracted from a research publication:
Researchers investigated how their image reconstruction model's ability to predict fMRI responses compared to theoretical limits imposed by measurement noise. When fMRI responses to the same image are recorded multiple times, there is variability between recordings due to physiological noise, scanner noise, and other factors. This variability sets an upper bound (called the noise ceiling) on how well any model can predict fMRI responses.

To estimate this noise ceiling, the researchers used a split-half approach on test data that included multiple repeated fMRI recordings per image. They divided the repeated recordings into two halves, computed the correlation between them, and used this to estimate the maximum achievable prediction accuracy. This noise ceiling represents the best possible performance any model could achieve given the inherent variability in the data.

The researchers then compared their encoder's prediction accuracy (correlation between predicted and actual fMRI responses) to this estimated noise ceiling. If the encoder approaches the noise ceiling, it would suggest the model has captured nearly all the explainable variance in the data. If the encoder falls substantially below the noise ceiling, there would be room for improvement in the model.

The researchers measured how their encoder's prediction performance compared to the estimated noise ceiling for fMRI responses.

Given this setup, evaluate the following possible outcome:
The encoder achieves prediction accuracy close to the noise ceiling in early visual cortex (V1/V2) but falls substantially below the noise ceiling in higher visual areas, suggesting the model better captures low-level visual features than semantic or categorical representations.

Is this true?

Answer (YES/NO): NO